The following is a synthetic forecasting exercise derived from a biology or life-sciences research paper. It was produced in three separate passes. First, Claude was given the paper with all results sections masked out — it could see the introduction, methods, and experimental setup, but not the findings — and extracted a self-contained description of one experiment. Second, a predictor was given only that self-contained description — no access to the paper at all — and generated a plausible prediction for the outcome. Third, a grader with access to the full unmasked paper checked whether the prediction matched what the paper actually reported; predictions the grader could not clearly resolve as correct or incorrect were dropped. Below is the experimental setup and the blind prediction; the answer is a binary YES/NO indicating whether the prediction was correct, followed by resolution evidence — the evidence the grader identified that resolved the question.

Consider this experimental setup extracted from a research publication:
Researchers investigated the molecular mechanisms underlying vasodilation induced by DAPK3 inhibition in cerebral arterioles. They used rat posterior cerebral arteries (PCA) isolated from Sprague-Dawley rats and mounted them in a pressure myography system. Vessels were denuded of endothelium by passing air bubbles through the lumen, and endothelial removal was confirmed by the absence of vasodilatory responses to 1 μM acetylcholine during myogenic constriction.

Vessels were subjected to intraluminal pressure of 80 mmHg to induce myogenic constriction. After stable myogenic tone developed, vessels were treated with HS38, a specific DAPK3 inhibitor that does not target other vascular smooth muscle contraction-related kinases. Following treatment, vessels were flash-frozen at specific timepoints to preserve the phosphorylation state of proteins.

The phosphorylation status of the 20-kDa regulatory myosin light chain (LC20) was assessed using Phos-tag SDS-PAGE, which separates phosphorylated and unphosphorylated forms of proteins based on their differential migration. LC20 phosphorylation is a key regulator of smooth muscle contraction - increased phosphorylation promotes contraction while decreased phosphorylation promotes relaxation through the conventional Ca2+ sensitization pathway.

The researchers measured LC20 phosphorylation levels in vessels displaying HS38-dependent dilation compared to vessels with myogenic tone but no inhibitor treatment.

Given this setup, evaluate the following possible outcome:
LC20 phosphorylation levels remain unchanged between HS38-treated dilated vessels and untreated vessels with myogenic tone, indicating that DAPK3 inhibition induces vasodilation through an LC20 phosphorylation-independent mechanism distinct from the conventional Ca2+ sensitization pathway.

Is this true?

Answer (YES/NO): YES